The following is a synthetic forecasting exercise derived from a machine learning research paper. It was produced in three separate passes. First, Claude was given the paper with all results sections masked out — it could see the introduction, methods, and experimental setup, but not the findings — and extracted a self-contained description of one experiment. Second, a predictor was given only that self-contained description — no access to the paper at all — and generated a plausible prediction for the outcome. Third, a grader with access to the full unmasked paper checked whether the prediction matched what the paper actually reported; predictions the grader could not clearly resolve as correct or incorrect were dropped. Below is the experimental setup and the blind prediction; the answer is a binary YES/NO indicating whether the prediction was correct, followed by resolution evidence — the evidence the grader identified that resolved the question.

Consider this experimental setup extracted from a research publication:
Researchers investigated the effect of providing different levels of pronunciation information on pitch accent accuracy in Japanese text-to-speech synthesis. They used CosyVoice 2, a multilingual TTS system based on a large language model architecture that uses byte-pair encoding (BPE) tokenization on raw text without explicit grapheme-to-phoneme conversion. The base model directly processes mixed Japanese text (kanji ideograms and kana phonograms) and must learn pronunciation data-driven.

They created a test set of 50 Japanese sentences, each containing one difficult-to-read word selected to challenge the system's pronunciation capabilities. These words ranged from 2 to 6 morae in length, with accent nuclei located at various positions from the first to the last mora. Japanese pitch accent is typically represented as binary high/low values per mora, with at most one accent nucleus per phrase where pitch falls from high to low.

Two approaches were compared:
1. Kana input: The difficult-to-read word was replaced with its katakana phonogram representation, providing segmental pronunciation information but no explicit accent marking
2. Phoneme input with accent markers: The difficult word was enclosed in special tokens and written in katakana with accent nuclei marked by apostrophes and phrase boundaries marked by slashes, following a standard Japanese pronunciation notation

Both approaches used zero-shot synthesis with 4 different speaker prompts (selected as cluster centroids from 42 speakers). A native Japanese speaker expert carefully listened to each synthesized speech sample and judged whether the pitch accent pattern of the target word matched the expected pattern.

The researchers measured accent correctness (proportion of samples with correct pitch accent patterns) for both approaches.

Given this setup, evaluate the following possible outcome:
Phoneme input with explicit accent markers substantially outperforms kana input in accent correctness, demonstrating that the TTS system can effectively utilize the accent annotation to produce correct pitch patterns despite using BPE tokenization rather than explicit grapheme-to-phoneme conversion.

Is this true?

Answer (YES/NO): YES